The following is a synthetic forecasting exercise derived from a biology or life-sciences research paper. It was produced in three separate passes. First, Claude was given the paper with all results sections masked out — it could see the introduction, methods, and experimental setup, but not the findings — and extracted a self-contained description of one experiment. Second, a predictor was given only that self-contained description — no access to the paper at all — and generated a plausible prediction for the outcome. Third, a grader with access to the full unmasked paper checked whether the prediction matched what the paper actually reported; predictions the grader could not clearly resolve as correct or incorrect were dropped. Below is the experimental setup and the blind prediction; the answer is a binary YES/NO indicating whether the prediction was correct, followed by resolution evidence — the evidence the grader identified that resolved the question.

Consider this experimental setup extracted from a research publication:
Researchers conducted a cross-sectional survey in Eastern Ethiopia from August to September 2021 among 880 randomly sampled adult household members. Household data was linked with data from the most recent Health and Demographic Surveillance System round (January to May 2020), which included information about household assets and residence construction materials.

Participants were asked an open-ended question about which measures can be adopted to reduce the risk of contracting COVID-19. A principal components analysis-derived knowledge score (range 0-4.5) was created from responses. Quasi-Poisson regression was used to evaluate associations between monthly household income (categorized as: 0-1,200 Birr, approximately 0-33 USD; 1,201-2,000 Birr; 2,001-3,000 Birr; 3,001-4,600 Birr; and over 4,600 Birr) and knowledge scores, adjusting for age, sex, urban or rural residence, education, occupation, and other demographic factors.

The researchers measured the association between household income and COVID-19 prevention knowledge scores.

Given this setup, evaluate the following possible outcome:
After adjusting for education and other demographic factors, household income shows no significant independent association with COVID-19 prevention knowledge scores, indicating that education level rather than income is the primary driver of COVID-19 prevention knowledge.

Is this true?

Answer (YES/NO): NO